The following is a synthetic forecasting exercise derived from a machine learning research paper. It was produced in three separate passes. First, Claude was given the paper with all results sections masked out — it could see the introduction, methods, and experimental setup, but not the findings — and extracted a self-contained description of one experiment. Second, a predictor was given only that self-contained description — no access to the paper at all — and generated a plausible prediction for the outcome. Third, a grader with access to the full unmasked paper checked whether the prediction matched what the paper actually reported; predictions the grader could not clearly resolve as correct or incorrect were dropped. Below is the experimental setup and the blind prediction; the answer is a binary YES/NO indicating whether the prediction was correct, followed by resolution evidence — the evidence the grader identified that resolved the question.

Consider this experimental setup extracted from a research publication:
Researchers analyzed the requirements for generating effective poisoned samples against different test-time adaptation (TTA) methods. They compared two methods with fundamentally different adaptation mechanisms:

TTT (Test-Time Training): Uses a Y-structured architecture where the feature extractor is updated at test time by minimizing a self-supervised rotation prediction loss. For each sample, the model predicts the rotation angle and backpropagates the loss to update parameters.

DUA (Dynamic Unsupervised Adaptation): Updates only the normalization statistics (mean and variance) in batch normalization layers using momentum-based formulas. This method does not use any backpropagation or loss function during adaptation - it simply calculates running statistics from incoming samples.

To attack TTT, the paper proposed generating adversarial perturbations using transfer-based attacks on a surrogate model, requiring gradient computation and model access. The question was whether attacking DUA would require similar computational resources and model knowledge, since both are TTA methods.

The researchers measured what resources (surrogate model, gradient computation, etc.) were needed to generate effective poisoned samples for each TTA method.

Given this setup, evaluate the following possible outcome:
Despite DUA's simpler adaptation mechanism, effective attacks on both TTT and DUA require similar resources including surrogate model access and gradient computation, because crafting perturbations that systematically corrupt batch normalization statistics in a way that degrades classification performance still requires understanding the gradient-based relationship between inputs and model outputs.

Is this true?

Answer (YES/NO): NO